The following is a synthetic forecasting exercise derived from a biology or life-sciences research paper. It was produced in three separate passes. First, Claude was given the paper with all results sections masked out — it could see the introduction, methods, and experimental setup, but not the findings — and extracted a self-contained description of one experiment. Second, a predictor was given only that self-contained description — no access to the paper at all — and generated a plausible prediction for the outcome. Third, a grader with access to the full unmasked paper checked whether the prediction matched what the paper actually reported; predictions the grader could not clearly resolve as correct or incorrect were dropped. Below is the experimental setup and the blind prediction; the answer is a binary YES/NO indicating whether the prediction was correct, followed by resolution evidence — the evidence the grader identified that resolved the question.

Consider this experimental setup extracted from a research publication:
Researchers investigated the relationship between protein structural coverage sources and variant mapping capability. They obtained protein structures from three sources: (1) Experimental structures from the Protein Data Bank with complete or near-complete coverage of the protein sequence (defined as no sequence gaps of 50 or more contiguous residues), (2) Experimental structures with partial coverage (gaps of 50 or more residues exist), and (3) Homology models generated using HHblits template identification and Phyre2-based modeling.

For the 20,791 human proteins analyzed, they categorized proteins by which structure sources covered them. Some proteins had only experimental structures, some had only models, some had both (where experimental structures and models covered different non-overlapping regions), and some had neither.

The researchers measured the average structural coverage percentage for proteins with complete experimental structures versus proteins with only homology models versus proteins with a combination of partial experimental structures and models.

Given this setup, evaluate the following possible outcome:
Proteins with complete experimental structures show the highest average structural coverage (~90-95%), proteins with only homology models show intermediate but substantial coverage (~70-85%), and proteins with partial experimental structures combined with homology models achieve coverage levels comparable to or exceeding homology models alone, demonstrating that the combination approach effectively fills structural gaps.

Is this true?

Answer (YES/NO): NO